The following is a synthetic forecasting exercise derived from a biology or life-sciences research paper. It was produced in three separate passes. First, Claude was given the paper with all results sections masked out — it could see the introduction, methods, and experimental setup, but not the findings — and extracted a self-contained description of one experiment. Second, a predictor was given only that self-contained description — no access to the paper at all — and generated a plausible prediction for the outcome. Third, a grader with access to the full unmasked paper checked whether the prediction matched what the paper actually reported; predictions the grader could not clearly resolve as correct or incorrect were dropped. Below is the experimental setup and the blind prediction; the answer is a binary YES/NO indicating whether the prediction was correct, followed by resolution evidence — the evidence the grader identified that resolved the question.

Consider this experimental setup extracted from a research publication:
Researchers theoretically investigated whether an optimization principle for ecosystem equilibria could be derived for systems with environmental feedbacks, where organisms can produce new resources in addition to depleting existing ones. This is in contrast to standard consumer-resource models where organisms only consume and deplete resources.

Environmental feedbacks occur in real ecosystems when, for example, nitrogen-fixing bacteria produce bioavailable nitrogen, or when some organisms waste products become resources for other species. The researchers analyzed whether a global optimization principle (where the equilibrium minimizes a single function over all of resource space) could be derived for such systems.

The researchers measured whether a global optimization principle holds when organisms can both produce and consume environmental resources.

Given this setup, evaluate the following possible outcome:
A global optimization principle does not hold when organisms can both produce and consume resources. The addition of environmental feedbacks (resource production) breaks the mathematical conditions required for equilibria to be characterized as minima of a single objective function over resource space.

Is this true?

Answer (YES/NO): YES